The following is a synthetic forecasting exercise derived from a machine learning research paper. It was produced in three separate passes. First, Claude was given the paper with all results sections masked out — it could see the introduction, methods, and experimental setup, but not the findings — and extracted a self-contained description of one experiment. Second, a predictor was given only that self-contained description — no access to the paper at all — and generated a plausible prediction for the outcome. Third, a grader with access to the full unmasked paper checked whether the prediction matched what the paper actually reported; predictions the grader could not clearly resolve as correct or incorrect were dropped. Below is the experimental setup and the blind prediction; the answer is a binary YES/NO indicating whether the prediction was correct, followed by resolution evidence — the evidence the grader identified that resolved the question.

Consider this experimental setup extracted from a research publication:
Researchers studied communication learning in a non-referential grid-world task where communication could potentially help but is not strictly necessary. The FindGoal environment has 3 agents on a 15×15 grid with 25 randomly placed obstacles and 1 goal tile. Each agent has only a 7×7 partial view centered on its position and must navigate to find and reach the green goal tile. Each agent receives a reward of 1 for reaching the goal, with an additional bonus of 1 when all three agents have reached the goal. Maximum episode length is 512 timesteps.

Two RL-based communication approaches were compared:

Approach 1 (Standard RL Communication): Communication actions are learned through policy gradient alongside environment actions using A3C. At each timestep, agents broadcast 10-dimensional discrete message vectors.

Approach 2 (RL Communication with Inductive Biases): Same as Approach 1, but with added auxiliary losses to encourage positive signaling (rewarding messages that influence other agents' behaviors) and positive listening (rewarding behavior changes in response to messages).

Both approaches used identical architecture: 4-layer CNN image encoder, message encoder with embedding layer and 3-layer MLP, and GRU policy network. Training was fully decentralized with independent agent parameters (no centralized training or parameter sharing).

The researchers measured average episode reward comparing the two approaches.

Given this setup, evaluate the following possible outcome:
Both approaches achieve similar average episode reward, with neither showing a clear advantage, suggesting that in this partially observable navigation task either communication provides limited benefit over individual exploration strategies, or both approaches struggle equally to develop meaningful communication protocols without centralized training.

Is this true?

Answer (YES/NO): YES